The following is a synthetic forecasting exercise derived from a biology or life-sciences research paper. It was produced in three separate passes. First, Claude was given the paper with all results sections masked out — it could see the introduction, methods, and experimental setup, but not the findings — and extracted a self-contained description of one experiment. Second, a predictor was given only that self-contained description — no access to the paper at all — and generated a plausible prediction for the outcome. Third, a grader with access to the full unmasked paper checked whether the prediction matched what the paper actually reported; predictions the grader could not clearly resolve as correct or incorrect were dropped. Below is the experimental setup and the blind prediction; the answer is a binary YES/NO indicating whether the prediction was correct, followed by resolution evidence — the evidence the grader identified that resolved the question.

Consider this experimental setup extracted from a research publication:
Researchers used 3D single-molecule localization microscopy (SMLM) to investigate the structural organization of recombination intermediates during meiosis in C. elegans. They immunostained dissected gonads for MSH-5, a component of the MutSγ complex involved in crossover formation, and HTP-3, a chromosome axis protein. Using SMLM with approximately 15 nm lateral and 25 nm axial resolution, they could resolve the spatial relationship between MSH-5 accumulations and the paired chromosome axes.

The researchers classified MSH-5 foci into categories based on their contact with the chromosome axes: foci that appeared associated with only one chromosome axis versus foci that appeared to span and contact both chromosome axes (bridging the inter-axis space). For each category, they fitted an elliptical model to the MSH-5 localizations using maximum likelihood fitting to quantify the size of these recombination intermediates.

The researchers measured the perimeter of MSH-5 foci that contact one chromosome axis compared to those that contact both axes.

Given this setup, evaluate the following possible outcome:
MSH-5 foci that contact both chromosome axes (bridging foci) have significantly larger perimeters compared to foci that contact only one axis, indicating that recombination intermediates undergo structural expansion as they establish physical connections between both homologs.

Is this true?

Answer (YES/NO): YES